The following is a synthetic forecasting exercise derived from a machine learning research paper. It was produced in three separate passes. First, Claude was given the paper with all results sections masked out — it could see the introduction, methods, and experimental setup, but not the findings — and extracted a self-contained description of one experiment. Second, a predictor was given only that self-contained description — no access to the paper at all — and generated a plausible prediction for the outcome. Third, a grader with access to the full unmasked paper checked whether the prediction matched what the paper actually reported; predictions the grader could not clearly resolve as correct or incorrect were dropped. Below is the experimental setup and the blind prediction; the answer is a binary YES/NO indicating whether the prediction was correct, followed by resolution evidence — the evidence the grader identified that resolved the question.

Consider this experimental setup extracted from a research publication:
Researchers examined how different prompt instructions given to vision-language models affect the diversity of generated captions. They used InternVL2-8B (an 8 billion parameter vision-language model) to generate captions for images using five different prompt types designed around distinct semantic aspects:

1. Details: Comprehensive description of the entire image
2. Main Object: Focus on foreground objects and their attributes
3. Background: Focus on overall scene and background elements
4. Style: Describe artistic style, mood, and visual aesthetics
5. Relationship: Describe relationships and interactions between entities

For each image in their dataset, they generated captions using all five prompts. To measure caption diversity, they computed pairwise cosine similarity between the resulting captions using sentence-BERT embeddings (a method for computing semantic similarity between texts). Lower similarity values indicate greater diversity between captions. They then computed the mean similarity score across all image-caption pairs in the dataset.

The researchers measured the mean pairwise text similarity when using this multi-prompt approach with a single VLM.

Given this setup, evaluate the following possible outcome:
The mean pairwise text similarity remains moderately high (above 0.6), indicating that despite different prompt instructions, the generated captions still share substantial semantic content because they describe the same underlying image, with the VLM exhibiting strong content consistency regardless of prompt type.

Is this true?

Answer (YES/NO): NO